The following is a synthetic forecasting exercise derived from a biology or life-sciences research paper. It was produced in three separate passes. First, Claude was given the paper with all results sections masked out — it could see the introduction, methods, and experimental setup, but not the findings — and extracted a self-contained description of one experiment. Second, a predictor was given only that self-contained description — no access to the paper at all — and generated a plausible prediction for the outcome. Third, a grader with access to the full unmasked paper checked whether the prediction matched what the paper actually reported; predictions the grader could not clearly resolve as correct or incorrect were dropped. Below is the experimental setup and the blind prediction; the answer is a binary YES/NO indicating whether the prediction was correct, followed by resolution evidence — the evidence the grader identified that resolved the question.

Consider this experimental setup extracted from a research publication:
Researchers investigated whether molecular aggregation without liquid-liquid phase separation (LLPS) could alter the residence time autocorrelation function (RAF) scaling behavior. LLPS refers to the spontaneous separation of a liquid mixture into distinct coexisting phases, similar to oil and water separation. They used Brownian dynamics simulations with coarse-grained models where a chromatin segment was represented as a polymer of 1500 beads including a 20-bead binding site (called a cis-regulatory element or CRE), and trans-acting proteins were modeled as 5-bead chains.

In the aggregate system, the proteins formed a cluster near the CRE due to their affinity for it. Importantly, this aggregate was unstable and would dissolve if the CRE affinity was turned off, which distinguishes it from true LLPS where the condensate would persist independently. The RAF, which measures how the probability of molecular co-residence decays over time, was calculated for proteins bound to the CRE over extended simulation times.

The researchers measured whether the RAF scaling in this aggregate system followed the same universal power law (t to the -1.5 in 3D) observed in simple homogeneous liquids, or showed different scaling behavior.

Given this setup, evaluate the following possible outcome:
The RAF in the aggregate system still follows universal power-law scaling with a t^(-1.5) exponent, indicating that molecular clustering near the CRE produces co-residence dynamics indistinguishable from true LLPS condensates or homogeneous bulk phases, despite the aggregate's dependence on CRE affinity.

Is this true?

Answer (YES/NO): NO